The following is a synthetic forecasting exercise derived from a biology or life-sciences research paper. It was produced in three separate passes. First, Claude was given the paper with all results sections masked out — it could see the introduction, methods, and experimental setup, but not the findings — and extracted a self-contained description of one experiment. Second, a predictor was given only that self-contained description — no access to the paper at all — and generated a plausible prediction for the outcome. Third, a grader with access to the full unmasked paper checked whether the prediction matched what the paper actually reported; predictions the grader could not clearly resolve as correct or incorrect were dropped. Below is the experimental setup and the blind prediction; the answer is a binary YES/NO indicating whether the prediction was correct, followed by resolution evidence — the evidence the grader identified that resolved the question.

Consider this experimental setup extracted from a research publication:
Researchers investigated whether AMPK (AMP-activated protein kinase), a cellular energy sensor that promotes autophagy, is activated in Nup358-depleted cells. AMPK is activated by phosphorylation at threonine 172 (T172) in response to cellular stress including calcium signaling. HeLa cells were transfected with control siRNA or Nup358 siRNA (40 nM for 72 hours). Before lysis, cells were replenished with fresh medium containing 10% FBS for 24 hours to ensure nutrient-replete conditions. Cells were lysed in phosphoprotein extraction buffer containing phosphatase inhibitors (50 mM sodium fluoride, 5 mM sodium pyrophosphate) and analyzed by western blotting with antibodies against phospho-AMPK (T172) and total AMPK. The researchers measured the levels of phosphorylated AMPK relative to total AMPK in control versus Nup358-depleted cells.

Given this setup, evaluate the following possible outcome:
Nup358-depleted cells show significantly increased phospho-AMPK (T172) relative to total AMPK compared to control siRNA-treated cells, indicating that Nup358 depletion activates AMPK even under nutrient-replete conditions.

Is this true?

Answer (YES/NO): YES